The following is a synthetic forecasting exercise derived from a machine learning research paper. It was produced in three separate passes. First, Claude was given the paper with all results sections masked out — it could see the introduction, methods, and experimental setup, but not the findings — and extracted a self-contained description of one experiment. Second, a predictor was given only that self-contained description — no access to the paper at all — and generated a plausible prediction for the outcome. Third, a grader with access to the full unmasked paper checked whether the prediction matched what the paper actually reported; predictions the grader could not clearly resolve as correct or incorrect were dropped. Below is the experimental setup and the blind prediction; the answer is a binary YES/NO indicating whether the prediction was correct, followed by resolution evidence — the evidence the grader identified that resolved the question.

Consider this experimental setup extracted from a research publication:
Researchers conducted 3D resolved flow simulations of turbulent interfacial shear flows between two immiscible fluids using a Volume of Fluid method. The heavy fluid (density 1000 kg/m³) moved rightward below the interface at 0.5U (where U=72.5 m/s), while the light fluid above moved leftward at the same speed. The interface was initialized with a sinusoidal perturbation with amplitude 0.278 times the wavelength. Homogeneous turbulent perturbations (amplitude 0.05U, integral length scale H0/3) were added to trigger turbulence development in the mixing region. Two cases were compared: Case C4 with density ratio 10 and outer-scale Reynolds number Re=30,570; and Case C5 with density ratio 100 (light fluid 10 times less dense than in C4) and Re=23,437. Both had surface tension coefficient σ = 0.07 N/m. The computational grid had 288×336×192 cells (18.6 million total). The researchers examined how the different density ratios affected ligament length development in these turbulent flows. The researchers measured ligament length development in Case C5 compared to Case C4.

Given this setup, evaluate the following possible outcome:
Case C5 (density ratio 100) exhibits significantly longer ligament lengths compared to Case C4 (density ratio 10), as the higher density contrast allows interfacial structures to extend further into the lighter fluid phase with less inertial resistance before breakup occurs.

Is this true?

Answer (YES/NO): NO